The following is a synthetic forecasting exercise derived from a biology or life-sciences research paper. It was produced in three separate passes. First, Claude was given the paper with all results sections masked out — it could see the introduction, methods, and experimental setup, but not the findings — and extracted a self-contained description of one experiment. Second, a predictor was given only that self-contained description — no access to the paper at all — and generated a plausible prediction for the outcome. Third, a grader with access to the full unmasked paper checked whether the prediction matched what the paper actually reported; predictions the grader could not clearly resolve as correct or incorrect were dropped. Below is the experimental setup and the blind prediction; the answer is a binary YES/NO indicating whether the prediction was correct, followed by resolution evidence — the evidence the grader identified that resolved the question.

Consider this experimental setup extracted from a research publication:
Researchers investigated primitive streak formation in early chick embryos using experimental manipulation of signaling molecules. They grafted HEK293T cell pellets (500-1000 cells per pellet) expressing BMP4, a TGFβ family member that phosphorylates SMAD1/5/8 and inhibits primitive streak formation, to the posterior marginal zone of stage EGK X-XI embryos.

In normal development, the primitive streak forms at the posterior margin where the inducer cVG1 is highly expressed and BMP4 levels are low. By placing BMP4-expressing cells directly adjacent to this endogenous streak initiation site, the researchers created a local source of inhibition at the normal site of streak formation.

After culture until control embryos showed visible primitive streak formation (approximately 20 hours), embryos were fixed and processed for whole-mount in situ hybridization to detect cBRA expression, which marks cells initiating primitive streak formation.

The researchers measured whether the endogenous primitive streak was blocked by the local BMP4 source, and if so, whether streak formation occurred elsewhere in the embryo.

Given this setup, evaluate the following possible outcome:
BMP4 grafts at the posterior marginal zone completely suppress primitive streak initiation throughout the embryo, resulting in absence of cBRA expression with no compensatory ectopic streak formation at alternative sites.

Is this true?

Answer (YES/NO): NO